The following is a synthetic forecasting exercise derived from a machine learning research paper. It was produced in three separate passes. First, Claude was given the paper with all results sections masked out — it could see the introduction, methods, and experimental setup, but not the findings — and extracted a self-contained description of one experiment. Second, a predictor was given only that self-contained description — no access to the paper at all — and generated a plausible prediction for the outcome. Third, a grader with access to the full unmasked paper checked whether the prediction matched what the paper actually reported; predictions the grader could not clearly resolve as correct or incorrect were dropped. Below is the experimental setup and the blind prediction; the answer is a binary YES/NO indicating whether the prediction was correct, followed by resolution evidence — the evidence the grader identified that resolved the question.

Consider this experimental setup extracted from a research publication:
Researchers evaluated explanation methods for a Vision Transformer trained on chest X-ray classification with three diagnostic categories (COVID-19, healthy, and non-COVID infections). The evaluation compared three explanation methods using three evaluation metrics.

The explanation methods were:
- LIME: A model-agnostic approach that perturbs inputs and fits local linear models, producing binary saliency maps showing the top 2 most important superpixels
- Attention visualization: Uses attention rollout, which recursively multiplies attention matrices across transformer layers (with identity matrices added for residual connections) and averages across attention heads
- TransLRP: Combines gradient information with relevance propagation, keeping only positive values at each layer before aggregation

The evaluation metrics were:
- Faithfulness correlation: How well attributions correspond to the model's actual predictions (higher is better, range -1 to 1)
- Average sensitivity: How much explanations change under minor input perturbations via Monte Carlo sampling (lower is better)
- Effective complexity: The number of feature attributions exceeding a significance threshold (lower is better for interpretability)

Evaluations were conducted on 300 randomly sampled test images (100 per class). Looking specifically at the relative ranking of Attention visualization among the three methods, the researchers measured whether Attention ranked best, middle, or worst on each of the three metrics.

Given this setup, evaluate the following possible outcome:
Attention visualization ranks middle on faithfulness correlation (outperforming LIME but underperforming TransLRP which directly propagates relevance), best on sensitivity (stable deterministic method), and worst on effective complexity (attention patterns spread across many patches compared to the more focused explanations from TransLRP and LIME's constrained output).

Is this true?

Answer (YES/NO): NO